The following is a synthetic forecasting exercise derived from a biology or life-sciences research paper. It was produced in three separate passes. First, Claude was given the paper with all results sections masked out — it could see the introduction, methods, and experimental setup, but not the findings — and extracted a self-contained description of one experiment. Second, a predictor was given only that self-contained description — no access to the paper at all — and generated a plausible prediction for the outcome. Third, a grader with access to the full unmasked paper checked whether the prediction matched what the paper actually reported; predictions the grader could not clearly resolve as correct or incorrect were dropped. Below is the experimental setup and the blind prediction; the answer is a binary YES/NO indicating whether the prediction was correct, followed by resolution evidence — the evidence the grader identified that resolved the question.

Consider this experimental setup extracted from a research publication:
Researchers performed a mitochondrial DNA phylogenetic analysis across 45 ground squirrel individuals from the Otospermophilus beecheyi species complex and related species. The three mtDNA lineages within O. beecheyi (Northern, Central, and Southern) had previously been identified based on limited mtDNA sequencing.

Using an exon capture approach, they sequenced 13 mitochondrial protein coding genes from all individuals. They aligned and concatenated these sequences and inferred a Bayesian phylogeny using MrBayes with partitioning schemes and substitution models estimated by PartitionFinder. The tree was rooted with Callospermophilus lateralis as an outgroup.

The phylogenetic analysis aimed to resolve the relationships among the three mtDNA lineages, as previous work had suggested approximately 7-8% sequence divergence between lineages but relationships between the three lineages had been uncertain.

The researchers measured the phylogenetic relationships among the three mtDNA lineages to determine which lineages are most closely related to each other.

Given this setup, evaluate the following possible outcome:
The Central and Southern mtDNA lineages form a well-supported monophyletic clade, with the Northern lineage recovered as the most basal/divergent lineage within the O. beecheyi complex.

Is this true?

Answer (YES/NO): NO